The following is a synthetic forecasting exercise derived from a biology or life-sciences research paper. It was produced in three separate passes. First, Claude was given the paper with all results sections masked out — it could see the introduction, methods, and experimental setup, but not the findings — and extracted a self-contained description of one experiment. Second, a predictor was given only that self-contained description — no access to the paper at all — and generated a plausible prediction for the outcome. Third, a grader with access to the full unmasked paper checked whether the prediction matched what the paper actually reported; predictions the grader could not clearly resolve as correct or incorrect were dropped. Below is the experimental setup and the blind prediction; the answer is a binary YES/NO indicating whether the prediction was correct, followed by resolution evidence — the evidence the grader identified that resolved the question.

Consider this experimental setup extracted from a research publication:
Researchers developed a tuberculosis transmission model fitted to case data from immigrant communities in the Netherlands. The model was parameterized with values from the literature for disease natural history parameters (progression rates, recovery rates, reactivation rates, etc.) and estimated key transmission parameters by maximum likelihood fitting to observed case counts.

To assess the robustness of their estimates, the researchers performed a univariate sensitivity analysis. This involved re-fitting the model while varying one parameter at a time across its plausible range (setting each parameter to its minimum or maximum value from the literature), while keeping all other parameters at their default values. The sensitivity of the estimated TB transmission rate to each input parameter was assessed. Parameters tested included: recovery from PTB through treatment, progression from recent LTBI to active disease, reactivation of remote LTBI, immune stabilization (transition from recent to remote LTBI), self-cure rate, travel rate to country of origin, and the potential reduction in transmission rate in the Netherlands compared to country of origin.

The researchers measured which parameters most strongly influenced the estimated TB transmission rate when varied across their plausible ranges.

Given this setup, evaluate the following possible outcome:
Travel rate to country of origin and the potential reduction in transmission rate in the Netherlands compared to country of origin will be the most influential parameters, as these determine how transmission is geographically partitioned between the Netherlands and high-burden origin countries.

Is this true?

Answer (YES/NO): NO